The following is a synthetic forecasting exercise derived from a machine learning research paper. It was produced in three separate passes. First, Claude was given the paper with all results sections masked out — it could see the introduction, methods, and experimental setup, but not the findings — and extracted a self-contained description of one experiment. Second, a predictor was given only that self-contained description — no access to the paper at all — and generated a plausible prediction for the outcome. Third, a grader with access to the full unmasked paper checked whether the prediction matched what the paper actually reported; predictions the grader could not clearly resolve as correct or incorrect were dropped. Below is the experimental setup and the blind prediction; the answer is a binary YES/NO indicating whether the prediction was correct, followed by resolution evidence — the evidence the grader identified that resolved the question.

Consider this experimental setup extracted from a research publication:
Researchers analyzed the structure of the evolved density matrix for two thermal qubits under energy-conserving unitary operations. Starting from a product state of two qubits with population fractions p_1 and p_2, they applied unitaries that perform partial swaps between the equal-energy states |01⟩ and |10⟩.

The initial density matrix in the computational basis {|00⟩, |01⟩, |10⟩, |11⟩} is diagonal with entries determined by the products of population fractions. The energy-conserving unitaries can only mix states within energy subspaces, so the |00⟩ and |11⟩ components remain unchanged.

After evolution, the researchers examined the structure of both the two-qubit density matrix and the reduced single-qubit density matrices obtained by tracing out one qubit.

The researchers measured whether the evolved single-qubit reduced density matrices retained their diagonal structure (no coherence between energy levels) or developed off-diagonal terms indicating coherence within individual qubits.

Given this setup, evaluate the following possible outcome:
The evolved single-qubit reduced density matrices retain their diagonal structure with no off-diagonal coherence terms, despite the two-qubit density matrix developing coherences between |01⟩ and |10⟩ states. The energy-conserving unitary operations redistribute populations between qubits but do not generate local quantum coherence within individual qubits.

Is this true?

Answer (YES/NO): YES